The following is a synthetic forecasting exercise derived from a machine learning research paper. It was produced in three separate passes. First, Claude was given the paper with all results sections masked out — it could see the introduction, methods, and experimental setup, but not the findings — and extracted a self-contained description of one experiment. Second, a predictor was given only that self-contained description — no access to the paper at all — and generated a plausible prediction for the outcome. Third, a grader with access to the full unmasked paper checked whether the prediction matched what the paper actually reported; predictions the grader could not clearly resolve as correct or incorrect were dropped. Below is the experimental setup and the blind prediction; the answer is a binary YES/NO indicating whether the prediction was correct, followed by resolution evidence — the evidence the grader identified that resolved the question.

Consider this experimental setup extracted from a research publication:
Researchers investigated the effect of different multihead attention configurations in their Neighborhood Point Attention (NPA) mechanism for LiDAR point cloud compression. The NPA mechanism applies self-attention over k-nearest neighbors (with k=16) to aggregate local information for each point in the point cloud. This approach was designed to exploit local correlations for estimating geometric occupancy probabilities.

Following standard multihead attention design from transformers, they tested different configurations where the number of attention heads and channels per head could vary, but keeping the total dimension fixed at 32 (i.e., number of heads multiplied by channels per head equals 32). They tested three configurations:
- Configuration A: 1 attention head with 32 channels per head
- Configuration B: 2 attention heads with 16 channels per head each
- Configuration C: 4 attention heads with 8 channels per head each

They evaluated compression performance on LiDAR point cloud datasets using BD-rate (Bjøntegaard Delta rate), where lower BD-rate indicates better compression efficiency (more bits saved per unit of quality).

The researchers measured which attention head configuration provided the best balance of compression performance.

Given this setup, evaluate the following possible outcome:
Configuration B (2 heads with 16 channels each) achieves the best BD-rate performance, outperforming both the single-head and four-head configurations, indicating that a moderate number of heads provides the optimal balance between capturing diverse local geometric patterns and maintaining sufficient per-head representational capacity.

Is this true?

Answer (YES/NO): NO